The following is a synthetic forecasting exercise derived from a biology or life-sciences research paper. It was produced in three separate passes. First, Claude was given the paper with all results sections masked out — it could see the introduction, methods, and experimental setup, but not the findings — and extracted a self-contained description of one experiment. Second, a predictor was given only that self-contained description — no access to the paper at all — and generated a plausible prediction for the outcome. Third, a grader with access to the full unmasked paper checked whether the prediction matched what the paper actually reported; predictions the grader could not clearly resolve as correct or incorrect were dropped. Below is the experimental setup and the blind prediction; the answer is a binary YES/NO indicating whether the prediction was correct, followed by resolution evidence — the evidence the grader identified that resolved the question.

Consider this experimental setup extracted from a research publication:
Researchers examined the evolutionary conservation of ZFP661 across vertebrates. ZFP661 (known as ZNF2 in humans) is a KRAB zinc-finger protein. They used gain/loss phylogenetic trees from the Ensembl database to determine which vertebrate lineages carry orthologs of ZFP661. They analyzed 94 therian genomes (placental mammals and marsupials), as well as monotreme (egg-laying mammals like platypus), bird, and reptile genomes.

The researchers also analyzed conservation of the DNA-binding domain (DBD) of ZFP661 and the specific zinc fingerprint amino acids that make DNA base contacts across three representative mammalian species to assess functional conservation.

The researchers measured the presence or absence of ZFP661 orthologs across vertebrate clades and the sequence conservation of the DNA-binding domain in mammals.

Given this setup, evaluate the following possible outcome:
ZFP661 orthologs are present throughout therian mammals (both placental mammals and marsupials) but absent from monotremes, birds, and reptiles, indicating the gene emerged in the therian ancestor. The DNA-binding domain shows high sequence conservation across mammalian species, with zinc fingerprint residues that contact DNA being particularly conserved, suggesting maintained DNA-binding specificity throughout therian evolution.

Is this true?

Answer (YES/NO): YES